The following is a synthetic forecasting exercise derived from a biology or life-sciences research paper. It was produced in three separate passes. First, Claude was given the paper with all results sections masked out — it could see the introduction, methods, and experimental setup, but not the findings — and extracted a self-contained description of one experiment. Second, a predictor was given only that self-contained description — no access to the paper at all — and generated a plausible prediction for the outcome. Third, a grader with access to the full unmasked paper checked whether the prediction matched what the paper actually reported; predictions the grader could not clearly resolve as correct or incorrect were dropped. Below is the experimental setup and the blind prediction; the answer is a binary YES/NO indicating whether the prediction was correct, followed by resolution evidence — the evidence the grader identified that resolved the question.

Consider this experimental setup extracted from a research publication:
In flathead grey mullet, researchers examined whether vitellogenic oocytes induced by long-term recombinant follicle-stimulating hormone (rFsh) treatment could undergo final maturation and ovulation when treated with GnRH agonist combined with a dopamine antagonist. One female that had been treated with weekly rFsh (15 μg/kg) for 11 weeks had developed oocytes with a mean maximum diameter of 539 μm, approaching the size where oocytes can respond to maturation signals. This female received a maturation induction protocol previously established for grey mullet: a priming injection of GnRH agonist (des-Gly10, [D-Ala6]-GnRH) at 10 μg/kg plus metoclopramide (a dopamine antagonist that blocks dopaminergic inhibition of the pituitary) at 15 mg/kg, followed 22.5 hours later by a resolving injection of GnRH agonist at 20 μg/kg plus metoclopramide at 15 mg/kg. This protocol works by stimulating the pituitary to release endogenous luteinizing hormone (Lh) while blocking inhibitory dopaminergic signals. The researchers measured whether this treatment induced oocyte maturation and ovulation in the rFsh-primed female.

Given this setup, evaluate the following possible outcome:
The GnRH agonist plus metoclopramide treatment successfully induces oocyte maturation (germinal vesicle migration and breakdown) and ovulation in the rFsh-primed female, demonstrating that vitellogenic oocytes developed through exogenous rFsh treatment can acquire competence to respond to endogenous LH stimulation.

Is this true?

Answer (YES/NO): NO